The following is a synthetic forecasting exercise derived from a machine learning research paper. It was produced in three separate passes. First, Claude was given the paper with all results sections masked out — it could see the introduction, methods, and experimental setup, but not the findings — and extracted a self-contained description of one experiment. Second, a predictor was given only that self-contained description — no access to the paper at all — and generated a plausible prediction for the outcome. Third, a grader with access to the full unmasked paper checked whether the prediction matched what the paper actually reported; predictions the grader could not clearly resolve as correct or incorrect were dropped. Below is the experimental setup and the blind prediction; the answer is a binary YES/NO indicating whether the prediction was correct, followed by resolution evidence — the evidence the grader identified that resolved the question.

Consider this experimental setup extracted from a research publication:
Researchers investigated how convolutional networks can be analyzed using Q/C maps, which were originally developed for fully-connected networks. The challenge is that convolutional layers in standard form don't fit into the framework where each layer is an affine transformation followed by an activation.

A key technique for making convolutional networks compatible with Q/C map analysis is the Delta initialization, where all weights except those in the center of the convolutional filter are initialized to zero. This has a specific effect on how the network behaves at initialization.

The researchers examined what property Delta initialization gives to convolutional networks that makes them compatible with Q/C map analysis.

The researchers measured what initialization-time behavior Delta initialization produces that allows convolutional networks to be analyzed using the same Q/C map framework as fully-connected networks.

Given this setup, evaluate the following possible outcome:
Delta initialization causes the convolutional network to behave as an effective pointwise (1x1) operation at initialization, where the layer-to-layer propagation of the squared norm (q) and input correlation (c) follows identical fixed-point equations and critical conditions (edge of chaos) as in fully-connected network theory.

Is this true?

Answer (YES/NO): NO